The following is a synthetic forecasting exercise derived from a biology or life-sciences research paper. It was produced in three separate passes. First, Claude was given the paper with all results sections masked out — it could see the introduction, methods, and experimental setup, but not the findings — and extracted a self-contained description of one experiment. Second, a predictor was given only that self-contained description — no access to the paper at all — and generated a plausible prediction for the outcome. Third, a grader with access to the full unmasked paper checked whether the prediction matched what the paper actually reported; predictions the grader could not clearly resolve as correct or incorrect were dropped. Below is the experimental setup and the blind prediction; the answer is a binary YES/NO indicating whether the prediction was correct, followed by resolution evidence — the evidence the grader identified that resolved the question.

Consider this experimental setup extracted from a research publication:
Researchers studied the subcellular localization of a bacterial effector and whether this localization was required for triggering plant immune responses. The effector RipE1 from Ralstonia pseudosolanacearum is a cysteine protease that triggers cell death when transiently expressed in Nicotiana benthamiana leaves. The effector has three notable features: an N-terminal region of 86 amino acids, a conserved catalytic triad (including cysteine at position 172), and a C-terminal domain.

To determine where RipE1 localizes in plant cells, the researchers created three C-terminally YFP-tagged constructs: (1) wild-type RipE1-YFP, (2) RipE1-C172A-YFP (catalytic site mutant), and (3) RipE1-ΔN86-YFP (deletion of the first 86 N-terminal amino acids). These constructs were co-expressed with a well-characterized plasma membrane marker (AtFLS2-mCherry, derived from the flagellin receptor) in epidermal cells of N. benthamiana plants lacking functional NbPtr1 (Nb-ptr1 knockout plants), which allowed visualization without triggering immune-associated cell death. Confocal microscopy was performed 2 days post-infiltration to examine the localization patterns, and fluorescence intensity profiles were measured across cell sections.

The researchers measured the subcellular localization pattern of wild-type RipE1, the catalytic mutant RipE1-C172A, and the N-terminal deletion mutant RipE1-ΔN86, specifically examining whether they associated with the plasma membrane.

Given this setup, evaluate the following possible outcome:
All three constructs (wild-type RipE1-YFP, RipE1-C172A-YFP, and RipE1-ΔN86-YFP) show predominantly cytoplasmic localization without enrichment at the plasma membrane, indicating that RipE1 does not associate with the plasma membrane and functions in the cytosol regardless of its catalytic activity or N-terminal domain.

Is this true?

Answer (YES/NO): NO